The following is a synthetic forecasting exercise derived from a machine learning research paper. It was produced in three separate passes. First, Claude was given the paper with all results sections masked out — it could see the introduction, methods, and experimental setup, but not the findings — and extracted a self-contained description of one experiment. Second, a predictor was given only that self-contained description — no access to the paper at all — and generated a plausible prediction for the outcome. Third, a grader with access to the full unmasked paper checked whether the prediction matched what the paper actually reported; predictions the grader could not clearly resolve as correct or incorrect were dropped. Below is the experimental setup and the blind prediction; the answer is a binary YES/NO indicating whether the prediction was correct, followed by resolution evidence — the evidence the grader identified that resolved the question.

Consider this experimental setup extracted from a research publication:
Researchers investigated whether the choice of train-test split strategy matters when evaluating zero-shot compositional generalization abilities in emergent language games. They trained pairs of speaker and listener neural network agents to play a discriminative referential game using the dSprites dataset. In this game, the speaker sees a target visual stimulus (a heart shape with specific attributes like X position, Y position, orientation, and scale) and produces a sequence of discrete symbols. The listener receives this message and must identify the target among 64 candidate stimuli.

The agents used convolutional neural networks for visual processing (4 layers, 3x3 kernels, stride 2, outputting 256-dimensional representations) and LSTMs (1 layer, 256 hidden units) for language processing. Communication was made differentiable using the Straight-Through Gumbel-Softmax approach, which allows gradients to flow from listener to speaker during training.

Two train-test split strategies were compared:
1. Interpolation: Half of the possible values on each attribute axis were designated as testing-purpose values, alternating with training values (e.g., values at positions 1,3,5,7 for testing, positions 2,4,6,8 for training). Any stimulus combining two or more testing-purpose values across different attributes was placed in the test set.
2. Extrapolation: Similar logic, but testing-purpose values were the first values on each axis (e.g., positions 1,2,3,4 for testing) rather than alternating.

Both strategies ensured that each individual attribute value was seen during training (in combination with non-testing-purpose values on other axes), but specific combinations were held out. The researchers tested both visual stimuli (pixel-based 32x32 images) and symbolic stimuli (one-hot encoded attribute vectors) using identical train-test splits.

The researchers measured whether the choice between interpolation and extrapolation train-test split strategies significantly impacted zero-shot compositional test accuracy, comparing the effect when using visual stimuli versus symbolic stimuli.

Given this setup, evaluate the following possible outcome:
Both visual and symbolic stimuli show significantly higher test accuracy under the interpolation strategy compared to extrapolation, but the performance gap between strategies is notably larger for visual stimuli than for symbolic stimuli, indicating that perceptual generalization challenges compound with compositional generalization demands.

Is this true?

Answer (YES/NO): NO